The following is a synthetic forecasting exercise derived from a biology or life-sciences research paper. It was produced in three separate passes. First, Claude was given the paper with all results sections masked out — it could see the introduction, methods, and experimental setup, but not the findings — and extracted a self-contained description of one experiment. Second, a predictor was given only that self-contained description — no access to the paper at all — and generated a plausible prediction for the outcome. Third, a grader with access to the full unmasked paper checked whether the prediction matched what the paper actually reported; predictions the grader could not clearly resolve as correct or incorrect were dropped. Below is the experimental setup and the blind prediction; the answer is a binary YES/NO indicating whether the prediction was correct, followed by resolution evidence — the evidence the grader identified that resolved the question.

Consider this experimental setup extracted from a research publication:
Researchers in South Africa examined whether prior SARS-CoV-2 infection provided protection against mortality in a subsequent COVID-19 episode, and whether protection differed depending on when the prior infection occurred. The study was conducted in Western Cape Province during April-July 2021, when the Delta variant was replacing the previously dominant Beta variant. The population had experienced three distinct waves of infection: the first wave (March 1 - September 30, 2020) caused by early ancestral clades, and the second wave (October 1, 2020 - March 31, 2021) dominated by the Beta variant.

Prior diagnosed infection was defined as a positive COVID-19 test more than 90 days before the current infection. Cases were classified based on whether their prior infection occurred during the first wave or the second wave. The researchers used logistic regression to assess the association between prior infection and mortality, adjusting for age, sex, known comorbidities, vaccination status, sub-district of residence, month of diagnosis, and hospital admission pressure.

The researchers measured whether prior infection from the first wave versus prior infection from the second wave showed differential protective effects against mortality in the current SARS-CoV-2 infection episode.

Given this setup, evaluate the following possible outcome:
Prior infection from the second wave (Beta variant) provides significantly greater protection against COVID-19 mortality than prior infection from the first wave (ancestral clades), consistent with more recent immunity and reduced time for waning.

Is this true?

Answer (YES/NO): YES